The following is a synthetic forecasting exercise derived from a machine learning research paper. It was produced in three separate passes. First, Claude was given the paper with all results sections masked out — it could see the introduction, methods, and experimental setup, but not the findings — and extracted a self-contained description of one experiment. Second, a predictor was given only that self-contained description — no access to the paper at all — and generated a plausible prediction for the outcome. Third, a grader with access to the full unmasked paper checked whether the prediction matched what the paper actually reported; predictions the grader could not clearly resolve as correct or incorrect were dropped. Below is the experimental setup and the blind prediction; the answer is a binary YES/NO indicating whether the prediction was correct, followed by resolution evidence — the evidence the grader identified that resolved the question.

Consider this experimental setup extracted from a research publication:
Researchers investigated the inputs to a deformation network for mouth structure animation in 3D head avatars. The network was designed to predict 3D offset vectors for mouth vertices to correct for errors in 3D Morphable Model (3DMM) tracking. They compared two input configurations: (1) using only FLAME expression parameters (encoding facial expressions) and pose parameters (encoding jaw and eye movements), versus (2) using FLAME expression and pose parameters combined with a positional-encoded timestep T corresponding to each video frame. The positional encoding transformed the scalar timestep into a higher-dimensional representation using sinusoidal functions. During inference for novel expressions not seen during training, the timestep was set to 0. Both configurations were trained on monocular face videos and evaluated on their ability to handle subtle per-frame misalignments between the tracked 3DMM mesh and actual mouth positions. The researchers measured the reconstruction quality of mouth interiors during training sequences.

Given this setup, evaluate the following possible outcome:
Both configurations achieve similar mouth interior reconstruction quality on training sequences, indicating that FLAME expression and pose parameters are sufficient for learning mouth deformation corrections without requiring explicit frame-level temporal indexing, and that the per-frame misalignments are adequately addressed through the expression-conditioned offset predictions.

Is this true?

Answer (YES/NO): NO